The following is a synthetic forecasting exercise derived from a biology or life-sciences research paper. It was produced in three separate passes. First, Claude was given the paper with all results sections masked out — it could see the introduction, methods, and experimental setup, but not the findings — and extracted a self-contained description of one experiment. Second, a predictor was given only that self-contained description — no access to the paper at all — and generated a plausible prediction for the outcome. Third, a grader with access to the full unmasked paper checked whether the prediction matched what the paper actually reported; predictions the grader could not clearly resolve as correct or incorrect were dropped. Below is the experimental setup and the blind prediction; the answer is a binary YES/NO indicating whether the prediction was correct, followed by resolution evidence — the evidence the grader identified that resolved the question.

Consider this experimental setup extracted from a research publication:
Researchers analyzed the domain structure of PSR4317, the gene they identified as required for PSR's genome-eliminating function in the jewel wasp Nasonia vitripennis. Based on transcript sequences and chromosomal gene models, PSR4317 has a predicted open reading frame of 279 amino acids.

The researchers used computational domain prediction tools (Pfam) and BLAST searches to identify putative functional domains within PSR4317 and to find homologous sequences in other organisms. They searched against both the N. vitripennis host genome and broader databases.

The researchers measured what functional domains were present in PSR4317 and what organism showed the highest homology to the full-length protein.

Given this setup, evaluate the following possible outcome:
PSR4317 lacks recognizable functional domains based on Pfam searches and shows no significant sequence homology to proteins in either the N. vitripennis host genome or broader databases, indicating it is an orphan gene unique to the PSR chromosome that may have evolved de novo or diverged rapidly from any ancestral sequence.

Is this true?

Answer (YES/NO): NO